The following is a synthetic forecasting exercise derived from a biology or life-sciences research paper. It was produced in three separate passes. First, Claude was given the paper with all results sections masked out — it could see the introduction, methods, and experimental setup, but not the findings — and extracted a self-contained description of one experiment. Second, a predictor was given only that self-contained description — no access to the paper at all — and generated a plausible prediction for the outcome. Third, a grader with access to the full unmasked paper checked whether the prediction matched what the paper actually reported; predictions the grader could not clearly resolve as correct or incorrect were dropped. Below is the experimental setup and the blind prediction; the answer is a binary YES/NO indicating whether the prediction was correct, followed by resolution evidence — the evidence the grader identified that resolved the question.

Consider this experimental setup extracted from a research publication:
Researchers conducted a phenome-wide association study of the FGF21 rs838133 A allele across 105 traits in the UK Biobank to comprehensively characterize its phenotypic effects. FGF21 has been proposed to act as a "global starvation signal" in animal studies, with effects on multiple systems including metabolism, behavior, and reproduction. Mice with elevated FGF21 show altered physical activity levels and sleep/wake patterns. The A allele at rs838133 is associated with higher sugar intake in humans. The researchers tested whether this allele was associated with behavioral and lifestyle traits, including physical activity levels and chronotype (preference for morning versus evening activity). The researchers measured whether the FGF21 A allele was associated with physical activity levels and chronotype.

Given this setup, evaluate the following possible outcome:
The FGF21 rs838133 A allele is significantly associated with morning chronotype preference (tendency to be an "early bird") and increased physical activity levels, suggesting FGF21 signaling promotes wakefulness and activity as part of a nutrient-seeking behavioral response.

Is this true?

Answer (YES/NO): NO